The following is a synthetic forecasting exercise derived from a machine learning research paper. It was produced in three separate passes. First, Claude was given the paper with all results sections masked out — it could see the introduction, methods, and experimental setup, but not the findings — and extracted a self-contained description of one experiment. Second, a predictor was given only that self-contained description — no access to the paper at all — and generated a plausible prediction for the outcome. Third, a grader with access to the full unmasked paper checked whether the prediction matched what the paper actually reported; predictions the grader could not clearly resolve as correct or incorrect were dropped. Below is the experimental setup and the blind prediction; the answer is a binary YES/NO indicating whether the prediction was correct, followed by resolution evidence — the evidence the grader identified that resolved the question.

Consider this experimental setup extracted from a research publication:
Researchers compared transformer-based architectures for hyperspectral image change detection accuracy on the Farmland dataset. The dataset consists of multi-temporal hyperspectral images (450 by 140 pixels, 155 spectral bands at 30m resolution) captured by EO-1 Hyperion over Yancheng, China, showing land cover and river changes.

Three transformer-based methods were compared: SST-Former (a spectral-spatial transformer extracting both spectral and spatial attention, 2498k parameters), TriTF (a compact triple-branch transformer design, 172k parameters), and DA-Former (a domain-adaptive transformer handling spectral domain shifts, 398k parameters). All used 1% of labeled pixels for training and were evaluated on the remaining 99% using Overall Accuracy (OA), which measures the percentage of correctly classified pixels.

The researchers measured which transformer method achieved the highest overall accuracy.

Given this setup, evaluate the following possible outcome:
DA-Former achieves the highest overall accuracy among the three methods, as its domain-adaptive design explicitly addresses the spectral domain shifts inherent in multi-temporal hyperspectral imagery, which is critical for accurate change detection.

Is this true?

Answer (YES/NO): NO